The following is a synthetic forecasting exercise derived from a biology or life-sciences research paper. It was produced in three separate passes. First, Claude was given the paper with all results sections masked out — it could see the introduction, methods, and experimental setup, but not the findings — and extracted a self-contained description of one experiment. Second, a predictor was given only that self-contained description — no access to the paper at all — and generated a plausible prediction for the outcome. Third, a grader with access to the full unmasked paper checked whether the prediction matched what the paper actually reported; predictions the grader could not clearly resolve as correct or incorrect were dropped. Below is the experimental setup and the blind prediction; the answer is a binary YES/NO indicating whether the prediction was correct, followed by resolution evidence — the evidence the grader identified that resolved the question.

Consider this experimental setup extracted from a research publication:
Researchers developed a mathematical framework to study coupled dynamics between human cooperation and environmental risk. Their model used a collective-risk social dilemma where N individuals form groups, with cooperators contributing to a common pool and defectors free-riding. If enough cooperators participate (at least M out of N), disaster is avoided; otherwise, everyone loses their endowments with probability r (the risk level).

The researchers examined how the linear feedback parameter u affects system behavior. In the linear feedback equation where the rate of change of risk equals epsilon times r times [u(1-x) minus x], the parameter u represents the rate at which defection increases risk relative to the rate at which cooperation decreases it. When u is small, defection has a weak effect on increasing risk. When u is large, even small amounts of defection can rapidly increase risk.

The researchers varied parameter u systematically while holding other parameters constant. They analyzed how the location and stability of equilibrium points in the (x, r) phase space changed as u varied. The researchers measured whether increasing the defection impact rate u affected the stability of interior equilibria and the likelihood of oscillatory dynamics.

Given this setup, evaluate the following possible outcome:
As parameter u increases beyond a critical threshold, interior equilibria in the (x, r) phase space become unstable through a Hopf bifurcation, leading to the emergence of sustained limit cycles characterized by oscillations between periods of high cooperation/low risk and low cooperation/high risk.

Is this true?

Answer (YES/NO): NO